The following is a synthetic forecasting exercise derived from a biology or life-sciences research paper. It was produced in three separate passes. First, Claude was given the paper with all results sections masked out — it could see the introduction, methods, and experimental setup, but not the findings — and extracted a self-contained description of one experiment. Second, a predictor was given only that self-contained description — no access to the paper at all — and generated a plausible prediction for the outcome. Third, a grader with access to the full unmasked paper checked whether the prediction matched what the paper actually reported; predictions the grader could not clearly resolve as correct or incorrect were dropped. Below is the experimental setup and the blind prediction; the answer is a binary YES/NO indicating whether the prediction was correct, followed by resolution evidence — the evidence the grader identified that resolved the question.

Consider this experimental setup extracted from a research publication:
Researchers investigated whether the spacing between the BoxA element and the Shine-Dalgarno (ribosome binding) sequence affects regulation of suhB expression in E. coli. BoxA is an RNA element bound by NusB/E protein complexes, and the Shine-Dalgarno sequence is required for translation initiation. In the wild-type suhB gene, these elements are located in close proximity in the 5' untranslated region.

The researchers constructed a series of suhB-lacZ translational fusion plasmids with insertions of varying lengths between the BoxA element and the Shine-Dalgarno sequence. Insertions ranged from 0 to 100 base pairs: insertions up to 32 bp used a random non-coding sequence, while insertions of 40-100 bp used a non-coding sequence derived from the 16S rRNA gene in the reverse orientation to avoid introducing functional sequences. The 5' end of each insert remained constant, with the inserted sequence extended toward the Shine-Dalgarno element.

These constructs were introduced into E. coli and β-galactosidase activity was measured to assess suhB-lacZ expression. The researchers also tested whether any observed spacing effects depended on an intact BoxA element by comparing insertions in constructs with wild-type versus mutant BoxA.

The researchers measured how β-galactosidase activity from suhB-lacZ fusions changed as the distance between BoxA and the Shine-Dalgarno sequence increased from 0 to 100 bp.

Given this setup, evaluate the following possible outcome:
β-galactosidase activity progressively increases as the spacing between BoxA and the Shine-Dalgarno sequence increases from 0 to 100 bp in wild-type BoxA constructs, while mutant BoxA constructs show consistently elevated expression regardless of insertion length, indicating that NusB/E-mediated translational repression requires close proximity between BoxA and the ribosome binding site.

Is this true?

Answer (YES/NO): NO